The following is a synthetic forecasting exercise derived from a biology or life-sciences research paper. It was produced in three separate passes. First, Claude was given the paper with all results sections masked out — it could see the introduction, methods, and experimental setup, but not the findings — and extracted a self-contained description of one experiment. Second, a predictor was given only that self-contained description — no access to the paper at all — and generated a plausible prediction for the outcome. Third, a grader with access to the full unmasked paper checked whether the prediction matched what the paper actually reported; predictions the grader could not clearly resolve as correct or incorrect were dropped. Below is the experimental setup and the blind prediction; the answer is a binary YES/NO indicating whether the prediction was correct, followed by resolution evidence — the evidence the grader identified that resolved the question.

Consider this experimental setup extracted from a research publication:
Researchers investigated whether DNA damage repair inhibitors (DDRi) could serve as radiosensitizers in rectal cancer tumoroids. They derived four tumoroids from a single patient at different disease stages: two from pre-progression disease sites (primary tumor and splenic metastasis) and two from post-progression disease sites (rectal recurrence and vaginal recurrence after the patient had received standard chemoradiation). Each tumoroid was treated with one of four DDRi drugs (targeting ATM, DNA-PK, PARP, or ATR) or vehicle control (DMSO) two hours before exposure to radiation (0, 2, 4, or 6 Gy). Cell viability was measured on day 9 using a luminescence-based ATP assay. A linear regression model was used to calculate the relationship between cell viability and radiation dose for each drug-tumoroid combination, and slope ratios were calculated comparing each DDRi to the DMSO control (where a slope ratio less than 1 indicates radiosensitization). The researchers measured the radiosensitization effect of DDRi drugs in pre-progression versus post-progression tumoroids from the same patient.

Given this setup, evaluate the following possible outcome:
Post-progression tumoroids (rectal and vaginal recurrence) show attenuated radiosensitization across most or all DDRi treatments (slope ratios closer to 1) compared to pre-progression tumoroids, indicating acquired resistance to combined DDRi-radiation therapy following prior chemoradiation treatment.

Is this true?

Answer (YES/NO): YES